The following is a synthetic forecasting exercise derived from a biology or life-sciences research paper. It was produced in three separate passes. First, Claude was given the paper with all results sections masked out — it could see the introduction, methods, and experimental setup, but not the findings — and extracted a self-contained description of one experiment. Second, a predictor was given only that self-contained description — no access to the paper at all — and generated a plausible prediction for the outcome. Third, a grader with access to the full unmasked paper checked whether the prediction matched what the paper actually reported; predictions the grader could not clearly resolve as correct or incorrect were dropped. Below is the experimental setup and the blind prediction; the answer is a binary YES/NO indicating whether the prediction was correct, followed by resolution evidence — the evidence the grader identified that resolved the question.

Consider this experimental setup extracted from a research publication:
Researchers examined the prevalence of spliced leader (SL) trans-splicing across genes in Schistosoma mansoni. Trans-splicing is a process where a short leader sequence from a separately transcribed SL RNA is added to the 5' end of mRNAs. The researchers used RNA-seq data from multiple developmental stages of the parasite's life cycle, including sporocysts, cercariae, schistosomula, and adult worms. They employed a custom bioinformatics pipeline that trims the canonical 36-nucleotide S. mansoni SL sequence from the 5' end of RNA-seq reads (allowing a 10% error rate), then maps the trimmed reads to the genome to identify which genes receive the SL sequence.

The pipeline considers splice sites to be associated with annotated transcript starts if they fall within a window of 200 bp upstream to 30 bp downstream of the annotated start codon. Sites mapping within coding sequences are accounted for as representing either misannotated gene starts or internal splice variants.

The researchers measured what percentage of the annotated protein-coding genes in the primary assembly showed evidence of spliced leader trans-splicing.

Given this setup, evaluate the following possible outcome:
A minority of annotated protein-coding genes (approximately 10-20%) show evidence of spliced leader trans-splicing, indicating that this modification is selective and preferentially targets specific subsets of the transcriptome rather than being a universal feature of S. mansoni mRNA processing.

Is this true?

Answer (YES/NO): NO